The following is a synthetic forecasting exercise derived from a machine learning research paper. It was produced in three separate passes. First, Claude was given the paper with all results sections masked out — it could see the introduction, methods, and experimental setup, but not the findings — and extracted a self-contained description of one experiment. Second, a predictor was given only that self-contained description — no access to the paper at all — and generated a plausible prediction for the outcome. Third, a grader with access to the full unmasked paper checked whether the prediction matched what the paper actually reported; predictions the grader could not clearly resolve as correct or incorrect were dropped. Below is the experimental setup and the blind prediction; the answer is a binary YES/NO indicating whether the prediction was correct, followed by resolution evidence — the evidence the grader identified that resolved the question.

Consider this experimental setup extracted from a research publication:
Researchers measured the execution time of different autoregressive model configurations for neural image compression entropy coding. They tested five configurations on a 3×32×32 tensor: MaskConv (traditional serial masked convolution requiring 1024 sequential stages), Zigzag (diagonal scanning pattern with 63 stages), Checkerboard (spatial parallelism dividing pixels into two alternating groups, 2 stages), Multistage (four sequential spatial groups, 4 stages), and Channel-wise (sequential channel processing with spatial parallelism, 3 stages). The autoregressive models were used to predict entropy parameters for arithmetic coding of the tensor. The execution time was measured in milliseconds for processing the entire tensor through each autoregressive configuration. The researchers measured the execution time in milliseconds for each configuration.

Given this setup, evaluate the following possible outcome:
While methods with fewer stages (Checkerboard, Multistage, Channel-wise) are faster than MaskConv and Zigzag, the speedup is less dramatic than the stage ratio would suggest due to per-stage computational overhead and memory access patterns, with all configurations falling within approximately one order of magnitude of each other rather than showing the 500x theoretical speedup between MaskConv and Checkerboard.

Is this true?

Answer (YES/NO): NO